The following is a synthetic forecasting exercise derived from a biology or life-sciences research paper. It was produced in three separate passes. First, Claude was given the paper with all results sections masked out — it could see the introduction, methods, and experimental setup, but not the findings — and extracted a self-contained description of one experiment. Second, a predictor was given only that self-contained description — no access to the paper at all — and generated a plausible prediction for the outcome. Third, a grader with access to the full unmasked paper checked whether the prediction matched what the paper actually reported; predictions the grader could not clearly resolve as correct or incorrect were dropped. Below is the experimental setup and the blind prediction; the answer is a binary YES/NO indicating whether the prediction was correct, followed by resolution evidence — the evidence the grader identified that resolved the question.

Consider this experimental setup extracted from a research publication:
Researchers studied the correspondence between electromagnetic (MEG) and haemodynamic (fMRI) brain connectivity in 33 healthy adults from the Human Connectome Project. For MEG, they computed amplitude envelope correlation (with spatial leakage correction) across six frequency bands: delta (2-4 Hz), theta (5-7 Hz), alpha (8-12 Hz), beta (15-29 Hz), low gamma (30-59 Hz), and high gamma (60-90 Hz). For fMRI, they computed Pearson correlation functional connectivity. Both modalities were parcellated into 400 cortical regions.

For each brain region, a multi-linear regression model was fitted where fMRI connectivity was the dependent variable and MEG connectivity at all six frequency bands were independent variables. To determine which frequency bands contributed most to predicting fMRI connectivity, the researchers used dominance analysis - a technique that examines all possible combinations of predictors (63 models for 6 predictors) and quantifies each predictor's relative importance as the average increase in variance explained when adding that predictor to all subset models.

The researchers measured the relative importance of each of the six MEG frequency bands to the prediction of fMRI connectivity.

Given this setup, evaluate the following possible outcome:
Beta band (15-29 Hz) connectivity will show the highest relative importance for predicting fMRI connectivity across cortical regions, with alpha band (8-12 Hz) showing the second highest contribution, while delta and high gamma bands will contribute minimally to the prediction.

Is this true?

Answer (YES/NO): NO